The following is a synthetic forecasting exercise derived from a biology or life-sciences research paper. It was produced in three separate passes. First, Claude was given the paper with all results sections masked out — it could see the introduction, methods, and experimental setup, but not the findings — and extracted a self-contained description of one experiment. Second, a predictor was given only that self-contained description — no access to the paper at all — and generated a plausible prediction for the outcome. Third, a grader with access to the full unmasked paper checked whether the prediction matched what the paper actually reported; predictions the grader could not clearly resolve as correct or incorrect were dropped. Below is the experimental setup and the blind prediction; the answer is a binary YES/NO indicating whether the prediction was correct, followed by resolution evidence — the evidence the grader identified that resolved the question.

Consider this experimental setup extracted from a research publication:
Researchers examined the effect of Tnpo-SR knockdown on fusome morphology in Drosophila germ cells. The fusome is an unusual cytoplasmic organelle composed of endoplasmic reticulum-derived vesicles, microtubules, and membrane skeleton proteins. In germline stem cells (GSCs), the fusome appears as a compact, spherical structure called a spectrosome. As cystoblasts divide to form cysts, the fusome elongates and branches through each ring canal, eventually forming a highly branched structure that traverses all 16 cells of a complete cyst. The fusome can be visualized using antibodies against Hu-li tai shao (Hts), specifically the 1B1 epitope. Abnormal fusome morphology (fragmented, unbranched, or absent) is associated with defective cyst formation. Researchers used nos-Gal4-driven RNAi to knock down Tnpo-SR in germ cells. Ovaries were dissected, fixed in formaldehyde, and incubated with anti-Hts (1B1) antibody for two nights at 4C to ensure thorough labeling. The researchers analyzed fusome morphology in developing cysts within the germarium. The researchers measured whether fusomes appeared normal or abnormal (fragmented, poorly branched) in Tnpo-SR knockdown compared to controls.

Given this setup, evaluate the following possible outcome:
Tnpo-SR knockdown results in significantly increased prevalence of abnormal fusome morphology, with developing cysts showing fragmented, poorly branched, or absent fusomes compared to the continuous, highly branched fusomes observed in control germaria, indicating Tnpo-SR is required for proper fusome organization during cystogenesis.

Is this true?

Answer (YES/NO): YES